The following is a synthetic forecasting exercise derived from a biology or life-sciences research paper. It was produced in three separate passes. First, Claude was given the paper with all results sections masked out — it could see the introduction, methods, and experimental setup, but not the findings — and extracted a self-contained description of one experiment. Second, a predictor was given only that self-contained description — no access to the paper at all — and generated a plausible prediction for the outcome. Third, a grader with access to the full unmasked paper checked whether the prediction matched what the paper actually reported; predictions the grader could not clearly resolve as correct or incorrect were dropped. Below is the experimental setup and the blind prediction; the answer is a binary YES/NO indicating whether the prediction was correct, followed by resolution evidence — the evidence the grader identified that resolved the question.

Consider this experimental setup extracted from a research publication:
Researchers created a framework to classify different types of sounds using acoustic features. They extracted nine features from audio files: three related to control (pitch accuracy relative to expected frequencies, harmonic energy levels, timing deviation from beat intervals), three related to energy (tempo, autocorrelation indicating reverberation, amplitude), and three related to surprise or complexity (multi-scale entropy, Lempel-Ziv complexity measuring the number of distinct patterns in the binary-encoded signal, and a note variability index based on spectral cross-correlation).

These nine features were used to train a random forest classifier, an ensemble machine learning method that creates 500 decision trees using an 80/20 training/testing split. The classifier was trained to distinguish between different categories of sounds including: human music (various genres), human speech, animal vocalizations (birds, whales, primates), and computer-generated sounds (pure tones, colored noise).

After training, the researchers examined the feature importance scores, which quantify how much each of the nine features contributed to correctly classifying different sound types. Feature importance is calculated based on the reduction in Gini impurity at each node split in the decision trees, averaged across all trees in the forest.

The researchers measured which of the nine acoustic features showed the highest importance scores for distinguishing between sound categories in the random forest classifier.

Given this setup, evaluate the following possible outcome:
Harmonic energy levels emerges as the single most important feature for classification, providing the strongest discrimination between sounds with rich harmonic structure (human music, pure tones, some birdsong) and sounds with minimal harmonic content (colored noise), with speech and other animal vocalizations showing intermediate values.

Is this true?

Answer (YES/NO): NO